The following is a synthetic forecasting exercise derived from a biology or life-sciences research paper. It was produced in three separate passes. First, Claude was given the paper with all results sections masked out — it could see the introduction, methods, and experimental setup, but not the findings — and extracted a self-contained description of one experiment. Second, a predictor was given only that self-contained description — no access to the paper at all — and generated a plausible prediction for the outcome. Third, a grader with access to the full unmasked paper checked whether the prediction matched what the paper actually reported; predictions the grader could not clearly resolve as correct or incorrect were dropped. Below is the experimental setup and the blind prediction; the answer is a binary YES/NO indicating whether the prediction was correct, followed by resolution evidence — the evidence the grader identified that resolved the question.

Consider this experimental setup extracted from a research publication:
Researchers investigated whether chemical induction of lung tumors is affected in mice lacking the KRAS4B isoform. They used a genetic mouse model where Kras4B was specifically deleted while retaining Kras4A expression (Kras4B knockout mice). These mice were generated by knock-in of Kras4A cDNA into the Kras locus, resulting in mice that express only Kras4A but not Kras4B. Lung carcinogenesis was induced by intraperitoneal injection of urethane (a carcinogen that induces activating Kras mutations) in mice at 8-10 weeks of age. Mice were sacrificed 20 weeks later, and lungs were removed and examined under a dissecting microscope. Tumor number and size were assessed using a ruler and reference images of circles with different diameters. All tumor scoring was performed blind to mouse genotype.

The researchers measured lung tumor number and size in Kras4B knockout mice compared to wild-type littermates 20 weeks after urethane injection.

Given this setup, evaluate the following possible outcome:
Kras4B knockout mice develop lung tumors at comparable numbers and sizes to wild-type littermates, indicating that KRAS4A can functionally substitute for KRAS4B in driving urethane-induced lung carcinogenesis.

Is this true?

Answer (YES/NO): NO